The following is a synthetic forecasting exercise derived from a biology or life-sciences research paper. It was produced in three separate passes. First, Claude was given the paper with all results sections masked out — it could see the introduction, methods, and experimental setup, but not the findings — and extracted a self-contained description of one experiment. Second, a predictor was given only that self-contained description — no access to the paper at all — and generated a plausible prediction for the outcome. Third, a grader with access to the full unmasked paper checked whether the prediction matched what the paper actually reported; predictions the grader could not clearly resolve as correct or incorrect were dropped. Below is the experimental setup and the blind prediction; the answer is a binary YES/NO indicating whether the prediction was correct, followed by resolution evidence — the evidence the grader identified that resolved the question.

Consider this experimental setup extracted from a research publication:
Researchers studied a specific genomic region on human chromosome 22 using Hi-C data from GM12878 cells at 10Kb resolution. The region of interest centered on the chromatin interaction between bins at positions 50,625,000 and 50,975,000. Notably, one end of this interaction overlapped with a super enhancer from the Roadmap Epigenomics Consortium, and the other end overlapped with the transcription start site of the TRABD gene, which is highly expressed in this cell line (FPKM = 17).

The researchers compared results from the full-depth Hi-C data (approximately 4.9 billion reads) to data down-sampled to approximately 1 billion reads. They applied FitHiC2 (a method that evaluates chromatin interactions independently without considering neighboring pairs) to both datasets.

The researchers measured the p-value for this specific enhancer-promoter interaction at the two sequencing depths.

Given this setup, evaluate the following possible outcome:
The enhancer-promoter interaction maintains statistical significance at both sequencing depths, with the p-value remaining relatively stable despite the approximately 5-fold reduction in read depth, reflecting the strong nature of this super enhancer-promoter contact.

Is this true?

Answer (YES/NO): NO